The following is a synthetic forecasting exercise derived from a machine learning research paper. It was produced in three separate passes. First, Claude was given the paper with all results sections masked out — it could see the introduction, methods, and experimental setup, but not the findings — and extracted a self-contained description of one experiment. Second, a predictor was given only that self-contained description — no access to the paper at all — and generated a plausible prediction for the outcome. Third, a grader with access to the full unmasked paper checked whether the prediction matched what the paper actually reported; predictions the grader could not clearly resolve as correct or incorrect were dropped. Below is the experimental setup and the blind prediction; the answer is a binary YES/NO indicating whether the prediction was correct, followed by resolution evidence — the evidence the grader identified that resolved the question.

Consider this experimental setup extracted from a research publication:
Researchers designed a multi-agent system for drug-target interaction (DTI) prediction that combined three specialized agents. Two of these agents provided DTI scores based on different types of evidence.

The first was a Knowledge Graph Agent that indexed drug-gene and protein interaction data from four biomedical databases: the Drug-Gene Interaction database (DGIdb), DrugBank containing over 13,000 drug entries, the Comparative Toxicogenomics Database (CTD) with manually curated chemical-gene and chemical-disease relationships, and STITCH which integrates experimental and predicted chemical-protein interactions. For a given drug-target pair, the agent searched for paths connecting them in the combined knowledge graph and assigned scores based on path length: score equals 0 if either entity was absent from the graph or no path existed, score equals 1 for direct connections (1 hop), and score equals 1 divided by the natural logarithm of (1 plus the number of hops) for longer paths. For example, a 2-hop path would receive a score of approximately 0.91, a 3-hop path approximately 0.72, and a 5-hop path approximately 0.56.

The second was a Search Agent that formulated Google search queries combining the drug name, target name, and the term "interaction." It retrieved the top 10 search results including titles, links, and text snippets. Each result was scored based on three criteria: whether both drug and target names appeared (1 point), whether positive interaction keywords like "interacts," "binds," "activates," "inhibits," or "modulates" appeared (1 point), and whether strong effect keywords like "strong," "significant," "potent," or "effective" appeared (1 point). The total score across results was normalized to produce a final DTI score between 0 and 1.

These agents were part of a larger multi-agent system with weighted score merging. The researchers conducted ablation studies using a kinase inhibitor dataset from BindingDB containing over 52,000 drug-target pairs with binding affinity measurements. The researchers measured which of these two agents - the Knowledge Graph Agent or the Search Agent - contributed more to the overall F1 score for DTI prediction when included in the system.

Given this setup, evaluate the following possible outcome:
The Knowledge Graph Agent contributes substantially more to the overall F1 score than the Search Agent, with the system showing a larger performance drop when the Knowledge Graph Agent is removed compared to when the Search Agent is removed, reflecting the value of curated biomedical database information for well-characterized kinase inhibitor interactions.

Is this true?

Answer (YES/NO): YES